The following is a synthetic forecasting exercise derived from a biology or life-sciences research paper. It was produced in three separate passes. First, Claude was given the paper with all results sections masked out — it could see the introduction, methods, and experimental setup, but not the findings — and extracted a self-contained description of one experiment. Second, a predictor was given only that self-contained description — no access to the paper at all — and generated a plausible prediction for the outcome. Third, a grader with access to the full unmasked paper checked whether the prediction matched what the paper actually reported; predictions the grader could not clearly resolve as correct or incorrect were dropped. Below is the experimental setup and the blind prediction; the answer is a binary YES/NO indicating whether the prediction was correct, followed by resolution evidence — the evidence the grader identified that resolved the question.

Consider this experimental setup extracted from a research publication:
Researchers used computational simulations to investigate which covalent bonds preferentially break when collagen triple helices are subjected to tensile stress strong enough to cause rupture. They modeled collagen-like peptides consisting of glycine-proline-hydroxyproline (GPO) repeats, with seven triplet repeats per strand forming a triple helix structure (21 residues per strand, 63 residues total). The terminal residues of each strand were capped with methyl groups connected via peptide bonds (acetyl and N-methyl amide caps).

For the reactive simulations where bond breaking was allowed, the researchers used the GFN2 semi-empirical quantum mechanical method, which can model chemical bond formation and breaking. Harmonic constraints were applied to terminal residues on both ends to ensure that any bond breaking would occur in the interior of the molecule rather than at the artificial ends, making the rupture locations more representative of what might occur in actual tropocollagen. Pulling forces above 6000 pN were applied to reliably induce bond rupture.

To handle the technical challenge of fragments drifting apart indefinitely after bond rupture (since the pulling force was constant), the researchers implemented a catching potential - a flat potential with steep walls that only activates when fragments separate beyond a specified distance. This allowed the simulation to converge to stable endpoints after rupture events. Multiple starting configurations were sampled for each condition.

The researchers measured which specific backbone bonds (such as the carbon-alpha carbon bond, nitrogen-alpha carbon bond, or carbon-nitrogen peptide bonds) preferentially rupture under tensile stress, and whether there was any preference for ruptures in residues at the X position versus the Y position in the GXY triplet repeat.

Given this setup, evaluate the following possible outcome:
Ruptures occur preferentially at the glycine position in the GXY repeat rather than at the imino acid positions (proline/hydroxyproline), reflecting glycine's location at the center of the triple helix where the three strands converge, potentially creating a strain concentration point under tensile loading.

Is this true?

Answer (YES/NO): NO